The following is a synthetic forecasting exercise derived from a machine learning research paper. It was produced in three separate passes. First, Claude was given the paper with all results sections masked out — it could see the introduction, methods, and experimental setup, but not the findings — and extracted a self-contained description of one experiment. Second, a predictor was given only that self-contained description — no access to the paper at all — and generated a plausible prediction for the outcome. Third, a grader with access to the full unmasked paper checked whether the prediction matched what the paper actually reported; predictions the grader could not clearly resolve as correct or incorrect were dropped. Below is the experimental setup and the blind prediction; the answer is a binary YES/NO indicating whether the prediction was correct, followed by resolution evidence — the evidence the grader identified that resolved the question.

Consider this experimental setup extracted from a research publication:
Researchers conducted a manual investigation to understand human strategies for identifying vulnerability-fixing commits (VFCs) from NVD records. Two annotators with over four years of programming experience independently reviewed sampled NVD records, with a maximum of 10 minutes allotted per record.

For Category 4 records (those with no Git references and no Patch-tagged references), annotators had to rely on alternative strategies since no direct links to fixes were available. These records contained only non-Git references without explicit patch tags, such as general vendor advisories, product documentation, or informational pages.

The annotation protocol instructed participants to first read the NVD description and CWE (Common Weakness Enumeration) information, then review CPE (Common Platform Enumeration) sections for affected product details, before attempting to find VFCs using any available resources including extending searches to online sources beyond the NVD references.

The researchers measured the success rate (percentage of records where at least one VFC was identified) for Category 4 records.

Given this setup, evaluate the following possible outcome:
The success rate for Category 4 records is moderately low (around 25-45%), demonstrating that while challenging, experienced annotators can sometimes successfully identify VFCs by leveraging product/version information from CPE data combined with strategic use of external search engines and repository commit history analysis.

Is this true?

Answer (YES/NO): NO